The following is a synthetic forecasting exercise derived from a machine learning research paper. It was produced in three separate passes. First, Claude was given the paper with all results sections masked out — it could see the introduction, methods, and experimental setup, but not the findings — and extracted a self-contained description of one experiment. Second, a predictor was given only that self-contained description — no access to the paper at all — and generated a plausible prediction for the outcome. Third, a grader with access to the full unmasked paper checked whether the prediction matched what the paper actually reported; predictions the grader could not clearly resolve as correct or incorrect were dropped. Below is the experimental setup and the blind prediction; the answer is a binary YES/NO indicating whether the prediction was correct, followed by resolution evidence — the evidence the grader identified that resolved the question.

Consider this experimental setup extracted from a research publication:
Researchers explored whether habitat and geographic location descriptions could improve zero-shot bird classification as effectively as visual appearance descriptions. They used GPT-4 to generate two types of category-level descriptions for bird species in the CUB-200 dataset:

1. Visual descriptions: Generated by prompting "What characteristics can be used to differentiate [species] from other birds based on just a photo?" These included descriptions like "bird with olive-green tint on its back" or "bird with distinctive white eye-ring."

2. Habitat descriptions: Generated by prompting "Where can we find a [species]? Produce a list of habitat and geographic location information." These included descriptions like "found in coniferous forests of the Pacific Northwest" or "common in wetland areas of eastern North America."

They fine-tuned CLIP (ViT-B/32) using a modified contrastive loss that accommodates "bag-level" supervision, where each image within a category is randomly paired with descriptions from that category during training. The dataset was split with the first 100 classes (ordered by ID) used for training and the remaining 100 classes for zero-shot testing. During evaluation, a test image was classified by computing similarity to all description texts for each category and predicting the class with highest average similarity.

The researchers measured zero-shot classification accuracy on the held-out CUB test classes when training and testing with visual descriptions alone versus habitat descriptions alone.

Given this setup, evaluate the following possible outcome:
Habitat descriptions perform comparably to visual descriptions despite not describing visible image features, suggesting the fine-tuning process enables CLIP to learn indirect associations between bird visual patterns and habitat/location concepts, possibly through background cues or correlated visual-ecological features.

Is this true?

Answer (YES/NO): YES